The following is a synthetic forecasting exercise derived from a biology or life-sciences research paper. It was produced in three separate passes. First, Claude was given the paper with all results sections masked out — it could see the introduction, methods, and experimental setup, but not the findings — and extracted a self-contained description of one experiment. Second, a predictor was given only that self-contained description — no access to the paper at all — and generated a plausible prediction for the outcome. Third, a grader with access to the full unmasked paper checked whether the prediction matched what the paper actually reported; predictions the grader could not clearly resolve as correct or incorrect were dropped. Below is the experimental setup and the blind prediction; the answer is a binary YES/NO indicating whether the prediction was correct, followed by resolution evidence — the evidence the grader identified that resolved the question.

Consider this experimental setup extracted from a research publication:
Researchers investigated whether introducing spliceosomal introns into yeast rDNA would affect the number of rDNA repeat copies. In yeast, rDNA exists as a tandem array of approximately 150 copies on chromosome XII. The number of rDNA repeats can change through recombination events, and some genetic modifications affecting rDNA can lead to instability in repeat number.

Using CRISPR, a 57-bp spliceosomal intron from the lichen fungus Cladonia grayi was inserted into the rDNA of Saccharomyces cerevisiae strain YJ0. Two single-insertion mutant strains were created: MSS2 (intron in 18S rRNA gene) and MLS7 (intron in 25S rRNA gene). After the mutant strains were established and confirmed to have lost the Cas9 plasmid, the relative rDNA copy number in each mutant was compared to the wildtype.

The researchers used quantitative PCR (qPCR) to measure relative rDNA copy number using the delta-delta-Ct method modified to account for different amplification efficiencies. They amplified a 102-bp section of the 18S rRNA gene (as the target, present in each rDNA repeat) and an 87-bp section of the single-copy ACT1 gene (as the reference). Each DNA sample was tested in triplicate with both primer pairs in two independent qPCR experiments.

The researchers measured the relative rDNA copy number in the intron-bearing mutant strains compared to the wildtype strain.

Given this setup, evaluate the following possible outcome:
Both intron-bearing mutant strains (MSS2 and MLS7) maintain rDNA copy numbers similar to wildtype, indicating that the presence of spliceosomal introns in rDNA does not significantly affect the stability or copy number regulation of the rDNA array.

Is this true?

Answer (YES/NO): NO